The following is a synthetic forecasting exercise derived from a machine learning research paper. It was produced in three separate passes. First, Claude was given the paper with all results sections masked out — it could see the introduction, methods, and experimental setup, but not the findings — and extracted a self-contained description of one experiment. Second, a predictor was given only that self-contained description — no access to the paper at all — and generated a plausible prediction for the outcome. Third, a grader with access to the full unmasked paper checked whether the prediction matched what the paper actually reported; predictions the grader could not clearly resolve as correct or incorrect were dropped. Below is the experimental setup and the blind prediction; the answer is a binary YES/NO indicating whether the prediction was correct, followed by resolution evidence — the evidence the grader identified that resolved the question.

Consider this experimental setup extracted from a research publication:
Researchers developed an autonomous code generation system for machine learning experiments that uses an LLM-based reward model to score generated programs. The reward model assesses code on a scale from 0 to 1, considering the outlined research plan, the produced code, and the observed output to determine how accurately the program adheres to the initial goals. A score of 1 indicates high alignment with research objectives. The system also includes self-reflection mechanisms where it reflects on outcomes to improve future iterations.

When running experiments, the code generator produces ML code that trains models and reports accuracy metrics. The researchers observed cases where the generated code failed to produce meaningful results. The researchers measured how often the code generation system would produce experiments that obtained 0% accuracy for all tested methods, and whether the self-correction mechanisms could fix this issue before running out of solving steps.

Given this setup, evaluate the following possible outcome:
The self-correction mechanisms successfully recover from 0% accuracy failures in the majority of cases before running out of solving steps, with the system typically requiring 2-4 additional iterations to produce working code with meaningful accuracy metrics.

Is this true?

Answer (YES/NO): NO